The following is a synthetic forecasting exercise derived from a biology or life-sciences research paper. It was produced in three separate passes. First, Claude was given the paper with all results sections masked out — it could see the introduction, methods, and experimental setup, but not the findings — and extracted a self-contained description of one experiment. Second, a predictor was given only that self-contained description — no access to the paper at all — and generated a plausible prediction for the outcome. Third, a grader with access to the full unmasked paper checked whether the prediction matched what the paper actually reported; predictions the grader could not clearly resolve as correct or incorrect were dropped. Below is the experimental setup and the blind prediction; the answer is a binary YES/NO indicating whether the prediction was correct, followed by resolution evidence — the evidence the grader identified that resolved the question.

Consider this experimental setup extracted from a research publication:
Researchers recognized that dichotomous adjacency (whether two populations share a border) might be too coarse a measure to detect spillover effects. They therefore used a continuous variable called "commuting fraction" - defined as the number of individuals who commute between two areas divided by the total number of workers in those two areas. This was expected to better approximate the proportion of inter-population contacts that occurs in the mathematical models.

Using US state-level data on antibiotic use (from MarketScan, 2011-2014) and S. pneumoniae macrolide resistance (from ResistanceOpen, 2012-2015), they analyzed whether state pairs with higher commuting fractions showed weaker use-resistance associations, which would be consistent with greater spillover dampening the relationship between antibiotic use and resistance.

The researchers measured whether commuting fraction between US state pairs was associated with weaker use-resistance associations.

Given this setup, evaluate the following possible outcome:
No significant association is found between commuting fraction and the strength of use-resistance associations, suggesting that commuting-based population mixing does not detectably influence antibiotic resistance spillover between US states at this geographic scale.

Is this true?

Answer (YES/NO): YES